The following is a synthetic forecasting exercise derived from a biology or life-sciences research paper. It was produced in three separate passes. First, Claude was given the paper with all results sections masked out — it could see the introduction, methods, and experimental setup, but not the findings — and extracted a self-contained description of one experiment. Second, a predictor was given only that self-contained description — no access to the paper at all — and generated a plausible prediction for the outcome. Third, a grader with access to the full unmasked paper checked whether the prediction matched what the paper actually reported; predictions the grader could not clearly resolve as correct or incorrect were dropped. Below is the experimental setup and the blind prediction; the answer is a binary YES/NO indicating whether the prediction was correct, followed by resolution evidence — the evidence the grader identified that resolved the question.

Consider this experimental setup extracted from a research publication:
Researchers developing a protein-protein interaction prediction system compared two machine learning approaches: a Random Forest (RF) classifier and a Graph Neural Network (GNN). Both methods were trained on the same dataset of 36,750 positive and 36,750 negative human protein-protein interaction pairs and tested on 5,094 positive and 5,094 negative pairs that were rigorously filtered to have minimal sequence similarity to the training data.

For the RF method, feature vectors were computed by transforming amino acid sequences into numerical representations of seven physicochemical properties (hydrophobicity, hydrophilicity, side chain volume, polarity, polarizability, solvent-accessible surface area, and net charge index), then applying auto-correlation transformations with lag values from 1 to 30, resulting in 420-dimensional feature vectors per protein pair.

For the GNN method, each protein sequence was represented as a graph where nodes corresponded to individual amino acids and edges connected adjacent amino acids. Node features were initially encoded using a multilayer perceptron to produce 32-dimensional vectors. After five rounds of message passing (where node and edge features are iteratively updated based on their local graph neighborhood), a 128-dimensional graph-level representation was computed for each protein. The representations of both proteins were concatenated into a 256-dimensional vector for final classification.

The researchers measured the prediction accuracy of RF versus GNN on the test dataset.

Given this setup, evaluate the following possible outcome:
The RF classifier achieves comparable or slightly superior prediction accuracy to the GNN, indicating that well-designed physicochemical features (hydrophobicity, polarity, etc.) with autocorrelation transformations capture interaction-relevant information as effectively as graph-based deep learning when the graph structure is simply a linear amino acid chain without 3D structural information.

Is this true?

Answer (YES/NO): YES